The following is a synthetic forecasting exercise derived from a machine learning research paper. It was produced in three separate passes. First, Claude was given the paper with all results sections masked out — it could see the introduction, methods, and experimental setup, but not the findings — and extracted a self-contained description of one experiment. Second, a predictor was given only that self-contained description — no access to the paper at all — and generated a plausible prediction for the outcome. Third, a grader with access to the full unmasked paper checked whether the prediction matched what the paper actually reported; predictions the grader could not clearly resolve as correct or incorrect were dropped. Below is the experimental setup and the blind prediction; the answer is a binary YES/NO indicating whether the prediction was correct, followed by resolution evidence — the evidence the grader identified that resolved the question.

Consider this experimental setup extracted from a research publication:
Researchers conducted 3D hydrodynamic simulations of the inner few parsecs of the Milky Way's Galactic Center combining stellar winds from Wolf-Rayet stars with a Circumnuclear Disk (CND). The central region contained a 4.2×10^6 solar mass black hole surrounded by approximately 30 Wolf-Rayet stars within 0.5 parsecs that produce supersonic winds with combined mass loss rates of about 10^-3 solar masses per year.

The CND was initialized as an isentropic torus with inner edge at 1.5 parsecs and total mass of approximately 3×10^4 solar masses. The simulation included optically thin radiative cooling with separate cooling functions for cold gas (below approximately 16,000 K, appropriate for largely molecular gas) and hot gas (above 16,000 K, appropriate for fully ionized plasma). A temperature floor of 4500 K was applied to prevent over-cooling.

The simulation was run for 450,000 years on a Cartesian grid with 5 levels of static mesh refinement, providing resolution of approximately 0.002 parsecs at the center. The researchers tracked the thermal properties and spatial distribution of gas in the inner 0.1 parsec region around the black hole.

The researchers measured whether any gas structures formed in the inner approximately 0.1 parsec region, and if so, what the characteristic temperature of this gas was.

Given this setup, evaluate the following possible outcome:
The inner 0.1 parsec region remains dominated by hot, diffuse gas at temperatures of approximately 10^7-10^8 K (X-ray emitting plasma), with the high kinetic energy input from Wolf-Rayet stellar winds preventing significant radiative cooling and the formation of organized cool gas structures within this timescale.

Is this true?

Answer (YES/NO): NO